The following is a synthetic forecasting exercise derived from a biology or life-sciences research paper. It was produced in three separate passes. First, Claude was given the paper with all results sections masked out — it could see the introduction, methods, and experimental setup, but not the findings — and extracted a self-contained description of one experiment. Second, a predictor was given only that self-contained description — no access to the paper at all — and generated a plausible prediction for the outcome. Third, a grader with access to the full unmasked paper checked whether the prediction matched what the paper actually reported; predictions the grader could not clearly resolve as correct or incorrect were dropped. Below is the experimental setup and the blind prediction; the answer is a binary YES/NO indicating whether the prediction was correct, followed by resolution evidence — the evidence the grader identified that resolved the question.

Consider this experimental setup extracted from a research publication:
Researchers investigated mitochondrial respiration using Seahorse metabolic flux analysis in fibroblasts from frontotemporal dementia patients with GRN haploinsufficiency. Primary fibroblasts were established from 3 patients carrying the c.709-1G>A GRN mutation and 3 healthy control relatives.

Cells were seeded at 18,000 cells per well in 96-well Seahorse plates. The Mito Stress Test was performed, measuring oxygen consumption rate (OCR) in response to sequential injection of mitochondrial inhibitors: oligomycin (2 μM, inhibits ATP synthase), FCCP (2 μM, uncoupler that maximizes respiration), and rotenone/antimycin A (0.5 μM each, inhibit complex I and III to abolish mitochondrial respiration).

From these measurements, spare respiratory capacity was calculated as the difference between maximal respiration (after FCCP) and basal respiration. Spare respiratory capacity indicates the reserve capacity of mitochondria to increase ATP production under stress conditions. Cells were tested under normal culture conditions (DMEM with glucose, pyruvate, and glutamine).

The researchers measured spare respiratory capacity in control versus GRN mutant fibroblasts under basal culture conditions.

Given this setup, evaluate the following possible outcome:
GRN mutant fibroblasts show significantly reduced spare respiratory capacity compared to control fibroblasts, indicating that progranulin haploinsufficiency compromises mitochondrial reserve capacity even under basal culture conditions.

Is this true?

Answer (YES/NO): YES